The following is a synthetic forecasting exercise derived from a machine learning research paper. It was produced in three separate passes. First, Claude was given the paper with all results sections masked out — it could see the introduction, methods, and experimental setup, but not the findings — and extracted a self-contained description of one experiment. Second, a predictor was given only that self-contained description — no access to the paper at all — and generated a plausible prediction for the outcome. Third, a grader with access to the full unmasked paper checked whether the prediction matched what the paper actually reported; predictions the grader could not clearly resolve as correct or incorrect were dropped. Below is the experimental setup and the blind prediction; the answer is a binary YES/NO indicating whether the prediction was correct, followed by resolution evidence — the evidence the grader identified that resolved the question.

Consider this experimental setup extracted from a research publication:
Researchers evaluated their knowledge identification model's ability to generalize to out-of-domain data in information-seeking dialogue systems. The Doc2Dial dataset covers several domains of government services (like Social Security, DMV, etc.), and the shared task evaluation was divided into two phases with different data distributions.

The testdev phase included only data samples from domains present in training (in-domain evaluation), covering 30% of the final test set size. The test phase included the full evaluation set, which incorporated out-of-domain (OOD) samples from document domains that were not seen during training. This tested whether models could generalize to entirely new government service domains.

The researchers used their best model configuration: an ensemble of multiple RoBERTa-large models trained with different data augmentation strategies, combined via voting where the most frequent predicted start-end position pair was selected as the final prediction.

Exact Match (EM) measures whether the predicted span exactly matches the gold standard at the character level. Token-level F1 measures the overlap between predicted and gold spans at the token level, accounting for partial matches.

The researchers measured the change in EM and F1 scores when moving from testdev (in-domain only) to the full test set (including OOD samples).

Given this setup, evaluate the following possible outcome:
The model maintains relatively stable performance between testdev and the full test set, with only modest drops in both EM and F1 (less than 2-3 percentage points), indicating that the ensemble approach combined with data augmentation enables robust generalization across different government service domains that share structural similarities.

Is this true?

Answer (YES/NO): YES